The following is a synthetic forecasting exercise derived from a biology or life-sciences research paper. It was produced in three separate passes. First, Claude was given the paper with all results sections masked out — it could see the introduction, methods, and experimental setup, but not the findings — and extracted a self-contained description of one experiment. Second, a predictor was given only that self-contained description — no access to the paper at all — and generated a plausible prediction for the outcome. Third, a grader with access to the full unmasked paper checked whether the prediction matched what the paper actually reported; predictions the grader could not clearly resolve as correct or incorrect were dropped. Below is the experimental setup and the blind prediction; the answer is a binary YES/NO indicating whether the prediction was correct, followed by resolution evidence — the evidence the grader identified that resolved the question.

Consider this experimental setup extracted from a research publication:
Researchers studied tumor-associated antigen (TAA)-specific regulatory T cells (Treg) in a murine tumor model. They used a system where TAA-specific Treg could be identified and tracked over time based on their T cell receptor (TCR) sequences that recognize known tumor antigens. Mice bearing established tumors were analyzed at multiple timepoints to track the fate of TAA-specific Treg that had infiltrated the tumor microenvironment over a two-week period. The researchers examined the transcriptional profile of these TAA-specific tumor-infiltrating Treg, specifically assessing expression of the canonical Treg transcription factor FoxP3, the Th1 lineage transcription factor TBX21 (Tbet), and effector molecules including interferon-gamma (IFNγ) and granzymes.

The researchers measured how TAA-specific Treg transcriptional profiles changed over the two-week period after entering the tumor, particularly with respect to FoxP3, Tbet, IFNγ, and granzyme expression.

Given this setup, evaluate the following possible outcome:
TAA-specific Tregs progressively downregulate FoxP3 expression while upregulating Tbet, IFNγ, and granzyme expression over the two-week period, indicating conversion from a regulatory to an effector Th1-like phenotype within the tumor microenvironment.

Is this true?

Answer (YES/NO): YES